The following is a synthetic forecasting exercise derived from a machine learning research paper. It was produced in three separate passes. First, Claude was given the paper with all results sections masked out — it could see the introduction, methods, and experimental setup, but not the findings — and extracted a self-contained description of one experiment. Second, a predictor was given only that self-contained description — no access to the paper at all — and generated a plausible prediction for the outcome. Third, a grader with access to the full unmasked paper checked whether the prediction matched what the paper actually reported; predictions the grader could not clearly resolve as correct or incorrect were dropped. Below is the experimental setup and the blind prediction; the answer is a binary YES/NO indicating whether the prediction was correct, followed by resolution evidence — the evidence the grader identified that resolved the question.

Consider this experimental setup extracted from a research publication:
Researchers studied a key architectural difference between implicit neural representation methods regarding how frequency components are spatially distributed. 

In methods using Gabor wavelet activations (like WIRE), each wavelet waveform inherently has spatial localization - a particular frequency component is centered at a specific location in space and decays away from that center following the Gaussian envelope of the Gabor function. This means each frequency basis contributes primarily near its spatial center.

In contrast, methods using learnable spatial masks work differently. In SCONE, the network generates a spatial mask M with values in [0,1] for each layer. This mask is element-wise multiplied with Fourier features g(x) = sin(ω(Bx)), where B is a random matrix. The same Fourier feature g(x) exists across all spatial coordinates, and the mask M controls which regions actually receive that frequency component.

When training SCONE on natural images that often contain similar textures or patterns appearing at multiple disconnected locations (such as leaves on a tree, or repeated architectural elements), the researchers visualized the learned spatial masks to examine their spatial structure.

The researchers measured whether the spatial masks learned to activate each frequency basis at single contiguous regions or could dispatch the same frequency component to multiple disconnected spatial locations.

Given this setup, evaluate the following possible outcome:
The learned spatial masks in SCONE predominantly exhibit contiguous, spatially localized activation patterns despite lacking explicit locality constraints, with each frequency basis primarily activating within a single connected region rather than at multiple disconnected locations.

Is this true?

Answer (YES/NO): NO